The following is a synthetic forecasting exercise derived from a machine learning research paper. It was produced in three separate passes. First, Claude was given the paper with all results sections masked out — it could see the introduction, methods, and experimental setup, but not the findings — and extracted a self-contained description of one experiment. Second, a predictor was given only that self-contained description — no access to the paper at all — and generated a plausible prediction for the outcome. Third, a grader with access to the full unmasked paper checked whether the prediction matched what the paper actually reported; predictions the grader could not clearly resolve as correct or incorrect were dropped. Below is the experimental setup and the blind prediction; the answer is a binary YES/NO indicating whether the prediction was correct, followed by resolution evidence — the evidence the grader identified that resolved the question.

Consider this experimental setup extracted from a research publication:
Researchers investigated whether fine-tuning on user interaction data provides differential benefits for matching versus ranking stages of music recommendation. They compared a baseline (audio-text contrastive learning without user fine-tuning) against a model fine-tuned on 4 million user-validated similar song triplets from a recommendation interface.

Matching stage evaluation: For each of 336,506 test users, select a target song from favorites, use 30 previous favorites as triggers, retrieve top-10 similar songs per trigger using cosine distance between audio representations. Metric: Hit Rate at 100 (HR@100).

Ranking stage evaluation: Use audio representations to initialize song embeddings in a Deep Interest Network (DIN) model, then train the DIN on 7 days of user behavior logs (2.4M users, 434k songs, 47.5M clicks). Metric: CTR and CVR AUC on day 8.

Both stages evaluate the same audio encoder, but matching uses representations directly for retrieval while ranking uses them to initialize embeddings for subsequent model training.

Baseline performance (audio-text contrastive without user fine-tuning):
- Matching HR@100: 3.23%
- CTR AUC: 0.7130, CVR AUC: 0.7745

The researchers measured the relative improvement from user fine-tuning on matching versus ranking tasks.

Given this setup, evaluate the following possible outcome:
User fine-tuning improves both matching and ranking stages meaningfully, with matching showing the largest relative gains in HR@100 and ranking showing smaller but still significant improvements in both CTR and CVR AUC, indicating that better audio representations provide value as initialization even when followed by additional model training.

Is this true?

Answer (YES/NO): YES